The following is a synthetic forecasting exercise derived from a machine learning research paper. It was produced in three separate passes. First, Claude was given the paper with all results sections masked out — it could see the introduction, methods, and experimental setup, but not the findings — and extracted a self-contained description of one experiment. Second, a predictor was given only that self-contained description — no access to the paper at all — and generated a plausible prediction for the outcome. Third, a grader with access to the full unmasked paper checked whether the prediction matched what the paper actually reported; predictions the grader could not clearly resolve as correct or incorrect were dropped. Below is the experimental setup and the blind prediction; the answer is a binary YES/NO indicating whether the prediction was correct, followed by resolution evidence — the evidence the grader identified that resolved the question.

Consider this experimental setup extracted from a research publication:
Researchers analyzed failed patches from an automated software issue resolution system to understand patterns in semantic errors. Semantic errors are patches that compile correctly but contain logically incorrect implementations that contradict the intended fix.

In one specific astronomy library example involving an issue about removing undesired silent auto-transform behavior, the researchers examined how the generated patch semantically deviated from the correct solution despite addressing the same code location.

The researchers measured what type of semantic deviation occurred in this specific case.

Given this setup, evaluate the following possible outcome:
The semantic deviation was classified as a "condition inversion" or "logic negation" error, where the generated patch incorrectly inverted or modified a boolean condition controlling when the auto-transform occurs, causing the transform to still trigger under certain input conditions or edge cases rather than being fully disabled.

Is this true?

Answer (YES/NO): NO